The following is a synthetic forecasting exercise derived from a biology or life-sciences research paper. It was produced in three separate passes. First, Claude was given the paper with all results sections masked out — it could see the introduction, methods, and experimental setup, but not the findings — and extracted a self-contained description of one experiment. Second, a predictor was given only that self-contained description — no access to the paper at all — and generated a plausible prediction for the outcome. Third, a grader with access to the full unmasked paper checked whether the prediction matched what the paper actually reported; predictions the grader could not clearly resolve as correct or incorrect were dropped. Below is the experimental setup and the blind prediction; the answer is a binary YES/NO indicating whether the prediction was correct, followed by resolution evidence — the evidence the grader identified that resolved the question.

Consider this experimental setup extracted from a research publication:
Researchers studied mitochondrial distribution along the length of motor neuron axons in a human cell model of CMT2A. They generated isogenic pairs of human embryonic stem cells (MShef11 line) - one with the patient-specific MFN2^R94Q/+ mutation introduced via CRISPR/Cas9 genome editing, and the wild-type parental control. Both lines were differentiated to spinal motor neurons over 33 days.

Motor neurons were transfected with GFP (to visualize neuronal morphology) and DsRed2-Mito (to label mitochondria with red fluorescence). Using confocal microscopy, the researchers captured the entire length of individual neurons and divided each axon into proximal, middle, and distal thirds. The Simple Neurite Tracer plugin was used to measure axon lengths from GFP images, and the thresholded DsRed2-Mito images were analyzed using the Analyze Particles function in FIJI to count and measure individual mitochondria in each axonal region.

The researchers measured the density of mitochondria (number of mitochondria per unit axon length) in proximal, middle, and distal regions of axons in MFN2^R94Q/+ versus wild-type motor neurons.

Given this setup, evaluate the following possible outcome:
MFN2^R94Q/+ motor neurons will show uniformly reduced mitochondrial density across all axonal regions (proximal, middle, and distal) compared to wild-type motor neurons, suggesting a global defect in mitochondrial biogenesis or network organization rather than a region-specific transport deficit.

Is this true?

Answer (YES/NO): NO